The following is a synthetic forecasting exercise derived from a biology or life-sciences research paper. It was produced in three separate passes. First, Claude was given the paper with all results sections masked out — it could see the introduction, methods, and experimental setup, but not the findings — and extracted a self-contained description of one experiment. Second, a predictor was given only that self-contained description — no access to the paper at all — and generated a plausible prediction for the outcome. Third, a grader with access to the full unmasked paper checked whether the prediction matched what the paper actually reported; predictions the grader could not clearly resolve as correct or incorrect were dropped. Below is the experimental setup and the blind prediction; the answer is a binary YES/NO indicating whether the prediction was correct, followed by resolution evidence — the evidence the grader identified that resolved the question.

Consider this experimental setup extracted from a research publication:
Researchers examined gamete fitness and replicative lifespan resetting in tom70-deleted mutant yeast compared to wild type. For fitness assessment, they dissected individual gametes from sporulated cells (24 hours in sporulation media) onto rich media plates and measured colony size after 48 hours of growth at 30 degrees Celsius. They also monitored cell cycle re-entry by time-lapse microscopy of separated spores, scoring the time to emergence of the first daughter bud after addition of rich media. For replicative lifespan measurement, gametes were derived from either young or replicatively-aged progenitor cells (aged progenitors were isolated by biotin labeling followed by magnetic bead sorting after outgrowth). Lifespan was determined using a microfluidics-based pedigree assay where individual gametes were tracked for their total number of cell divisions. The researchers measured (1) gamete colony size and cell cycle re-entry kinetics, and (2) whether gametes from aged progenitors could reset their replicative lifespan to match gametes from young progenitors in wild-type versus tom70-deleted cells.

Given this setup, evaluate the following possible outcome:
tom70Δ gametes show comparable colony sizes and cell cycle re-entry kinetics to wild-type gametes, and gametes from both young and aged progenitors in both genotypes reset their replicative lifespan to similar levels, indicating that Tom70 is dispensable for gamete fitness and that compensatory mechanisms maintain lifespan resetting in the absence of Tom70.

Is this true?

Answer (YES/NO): NO